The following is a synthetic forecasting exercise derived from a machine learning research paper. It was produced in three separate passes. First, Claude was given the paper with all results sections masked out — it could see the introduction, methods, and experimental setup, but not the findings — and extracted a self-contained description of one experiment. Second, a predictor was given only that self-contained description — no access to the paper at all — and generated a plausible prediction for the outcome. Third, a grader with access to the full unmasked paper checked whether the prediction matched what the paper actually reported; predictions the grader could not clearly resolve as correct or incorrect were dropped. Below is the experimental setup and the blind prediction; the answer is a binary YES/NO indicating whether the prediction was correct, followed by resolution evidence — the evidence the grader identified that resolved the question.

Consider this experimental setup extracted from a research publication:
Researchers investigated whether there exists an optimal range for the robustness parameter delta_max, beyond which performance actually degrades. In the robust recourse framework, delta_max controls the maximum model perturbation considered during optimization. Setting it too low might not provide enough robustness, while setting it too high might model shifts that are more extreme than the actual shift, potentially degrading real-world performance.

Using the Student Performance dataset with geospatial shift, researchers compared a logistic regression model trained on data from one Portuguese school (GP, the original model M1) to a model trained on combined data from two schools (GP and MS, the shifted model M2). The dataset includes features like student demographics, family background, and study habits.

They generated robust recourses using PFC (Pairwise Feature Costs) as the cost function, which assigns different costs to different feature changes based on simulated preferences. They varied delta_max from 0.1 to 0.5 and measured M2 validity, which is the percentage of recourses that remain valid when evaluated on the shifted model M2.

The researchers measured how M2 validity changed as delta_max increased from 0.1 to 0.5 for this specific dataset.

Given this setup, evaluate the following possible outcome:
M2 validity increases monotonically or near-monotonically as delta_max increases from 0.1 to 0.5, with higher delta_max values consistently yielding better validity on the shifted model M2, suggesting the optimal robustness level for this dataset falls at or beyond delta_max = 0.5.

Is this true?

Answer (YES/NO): NO